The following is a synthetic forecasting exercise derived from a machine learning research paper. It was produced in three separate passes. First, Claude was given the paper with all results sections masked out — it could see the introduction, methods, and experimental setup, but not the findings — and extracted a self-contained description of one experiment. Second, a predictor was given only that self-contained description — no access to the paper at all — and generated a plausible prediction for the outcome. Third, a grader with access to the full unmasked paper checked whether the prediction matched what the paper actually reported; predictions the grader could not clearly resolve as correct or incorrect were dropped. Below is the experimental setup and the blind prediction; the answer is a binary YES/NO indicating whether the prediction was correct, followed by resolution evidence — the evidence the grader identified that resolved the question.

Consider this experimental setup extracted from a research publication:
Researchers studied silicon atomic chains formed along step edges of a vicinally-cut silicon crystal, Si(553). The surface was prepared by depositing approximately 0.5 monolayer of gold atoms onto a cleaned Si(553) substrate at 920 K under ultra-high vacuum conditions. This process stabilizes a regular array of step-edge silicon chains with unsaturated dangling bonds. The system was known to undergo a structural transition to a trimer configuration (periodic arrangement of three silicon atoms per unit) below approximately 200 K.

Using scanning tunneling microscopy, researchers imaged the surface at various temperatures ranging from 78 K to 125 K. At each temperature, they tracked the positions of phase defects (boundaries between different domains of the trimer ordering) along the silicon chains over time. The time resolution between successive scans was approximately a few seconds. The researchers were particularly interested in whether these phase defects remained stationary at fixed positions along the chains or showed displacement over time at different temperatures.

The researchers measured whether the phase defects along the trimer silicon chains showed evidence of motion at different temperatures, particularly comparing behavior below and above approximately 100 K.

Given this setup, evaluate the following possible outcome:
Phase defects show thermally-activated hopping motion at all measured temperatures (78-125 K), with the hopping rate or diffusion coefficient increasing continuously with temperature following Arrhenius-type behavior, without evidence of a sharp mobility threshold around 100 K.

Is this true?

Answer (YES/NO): NO